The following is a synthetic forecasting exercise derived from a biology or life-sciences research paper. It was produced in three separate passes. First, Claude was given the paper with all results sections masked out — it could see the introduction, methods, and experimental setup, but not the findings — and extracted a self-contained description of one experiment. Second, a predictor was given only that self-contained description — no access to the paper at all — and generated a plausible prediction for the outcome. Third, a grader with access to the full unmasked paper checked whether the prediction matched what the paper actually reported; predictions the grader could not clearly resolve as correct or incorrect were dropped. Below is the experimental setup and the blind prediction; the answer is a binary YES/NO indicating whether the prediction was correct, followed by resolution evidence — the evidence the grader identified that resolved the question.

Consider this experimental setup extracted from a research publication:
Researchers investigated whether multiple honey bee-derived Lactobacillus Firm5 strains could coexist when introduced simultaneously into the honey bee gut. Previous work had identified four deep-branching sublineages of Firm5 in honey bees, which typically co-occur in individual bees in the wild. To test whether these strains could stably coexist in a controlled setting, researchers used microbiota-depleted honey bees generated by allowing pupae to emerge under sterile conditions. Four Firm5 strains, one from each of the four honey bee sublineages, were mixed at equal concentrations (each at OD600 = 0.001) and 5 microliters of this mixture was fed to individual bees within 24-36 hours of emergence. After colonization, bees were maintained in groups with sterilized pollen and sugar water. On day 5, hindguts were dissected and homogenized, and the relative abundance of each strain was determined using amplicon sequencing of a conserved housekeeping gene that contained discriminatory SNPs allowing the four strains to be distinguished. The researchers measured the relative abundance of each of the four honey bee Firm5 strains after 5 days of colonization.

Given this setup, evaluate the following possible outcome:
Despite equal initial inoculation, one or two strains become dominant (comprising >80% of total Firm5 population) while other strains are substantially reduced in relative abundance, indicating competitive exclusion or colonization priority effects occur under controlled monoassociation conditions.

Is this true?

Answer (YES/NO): NO